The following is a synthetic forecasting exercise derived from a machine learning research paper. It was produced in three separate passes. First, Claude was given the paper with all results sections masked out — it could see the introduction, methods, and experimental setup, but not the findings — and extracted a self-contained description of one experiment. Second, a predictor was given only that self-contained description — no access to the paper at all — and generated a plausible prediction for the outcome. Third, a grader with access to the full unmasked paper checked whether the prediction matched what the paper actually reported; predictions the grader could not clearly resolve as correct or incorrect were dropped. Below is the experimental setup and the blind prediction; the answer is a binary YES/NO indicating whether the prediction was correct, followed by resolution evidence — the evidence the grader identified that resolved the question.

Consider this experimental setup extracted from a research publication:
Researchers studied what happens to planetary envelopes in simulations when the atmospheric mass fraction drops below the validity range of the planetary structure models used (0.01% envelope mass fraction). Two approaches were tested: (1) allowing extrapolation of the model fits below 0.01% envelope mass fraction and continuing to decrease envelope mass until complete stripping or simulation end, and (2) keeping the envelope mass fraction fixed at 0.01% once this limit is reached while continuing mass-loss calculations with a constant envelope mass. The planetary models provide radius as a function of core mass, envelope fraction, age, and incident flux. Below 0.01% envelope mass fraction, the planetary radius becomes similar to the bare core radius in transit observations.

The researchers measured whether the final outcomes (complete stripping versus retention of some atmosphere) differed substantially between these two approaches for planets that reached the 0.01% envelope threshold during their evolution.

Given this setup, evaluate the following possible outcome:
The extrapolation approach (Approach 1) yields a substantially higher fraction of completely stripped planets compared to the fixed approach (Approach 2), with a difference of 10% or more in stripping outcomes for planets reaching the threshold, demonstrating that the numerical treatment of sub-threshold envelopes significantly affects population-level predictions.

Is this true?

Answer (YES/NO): NO